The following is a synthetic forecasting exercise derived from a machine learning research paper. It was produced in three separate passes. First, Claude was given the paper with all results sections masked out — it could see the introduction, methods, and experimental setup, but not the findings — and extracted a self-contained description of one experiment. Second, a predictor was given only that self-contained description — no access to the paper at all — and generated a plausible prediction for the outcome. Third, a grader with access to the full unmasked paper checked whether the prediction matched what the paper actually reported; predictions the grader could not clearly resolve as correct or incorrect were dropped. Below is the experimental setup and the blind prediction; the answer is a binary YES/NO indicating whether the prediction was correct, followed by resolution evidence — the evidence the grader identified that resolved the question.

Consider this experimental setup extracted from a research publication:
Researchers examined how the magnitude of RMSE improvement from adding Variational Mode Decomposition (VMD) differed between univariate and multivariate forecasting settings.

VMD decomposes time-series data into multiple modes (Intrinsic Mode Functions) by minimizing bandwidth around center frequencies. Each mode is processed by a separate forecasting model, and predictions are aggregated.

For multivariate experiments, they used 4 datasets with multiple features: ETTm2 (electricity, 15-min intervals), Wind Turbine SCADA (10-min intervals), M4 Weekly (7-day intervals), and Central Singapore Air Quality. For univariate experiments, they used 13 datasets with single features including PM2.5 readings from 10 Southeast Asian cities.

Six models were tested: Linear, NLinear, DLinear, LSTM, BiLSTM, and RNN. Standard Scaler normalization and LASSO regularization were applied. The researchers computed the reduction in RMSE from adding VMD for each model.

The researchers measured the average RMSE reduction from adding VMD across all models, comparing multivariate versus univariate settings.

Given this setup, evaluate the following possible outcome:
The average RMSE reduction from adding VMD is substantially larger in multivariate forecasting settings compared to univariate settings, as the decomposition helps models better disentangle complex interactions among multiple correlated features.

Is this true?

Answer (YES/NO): YES